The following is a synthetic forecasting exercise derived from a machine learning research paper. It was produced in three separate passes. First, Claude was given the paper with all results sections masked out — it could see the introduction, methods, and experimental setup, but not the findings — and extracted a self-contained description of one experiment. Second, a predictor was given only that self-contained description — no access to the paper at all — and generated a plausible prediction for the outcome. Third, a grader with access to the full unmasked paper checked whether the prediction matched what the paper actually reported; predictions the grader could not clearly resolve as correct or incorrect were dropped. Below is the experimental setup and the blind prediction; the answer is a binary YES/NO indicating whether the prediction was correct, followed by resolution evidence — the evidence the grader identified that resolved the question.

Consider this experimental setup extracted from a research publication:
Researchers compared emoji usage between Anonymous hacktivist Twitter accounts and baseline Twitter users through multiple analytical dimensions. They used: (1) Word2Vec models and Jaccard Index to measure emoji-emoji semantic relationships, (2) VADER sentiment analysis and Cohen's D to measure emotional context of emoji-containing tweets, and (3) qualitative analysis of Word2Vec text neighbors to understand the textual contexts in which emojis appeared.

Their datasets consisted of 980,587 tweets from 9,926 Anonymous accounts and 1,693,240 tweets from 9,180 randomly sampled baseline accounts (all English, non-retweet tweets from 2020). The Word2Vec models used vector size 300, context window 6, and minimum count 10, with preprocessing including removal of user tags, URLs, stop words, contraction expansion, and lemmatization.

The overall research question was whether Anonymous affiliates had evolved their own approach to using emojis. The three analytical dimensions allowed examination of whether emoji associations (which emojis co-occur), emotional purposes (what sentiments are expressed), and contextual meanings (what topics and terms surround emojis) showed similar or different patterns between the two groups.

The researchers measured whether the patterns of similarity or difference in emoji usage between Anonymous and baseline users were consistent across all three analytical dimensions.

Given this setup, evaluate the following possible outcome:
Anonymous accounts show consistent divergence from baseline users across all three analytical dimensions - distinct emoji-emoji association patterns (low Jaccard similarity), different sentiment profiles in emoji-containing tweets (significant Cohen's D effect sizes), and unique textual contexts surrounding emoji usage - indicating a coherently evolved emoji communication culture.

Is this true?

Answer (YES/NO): NO